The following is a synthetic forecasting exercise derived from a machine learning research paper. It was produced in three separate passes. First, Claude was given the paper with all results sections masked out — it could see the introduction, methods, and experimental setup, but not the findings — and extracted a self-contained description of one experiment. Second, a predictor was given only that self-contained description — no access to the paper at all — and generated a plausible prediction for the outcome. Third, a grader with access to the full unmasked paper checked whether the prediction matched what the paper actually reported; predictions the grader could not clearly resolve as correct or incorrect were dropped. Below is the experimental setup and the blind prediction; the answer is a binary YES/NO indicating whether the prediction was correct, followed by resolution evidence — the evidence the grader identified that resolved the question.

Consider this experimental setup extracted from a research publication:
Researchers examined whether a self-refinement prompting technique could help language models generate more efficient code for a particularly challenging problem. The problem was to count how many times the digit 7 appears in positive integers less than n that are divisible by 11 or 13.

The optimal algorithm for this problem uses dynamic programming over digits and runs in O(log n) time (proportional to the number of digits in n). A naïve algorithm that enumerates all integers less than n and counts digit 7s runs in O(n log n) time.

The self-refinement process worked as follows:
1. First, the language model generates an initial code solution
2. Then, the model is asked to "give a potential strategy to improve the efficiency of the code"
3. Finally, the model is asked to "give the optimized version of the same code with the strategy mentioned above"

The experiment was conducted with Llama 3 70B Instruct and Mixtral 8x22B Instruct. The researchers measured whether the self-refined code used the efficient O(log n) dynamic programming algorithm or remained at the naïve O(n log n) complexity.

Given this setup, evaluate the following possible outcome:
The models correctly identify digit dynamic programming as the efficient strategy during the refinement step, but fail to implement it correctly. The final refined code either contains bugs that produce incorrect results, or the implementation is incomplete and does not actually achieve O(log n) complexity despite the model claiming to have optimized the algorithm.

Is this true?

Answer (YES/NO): NO